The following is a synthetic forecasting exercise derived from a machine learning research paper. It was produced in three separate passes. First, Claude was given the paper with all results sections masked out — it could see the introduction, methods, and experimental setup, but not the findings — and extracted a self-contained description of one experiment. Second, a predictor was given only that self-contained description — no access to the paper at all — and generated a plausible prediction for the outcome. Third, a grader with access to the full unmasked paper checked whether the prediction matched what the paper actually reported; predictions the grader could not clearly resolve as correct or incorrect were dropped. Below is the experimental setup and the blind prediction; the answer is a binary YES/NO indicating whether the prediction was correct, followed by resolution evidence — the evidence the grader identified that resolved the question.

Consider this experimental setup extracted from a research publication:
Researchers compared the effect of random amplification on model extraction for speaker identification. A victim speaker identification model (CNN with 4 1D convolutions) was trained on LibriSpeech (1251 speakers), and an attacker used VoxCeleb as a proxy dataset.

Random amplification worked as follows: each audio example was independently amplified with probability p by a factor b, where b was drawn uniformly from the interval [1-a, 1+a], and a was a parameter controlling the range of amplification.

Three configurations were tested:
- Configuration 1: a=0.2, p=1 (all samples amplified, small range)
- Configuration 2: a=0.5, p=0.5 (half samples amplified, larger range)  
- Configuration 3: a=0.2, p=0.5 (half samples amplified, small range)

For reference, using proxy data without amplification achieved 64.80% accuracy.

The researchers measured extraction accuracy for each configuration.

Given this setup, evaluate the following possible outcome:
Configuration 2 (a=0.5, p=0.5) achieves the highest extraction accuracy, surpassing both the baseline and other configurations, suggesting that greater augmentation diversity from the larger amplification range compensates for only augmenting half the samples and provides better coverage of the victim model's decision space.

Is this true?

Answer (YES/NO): NO